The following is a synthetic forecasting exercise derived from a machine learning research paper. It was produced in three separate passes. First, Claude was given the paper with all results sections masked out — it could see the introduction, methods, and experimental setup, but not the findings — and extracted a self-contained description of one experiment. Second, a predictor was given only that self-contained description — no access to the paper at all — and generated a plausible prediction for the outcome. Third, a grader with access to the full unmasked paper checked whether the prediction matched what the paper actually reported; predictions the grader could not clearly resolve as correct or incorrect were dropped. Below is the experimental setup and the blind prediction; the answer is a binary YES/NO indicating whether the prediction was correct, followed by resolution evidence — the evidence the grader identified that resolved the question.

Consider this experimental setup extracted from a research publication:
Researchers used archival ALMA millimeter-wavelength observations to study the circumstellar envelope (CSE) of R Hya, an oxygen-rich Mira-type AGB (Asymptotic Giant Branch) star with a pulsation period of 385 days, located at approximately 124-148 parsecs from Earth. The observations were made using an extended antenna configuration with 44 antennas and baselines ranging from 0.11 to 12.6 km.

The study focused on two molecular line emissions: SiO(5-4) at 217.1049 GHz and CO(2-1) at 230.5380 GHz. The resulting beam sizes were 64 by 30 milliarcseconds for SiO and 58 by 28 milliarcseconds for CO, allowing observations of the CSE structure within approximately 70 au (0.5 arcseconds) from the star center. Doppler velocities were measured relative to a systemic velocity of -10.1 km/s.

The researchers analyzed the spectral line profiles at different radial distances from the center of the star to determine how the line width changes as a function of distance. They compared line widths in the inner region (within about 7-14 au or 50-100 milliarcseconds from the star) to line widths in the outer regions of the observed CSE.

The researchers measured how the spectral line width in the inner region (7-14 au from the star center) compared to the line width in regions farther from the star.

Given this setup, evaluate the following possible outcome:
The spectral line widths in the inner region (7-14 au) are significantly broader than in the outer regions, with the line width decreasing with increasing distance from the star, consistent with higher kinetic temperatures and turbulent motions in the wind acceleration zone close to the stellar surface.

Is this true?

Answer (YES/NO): YES